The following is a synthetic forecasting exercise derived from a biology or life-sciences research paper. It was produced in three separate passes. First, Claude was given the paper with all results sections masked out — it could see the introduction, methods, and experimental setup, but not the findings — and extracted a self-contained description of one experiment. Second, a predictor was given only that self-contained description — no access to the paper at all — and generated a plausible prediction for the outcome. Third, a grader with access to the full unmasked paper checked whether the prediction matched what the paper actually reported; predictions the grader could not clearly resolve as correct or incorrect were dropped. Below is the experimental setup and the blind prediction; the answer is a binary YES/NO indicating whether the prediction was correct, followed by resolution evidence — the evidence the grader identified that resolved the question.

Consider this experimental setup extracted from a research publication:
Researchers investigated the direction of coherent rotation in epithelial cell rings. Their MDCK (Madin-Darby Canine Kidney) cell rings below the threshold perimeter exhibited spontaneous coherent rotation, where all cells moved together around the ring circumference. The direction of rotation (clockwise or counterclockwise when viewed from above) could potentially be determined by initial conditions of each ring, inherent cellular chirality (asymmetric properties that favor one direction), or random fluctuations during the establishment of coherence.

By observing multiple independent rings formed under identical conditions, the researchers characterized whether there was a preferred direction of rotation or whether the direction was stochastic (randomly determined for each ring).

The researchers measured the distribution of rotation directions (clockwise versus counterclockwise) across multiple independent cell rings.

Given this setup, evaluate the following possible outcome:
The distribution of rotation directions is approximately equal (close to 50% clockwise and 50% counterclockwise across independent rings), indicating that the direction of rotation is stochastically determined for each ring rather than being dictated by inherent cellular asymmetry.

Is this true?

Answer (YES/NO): NO